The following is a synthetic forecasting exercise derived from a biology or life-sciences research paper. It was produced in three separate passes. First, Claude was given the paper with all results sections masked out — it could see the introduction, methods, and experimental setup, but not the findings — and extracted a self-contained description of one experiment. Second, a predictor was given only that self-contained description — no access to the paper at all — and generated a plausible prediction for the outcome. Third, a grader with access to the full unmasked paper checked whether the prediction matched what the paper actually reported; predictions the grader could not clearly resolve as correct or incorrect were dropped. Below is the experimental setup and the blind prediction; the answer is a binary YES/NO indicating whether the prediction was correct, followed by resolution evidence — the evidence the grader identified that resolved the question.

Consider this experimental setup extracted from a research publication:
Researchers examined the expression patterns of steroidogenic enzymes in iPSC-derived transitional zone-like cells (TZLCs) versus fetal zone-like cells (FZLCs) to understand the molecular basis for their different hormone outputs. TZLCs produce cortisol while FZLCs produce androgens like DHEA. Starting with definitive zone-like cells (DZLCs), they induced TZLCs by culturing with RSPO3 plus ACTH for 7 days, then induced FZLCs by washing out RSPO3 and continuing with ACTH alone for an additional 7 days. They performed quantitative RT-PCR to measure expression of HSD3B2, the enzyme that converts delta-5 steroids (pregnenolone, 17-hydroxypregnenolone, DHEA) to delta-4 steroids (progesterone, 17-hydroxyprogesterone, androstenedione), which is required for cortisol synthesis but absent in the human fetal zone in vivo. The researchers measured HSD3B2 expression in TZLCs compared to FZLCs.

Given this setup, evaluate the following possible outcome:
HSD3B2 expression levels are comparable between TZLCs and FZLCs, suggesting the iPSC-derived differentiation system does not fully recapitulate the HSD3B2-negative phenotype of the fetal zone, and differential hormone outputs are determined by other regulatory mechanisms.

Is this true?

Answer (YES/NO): NO